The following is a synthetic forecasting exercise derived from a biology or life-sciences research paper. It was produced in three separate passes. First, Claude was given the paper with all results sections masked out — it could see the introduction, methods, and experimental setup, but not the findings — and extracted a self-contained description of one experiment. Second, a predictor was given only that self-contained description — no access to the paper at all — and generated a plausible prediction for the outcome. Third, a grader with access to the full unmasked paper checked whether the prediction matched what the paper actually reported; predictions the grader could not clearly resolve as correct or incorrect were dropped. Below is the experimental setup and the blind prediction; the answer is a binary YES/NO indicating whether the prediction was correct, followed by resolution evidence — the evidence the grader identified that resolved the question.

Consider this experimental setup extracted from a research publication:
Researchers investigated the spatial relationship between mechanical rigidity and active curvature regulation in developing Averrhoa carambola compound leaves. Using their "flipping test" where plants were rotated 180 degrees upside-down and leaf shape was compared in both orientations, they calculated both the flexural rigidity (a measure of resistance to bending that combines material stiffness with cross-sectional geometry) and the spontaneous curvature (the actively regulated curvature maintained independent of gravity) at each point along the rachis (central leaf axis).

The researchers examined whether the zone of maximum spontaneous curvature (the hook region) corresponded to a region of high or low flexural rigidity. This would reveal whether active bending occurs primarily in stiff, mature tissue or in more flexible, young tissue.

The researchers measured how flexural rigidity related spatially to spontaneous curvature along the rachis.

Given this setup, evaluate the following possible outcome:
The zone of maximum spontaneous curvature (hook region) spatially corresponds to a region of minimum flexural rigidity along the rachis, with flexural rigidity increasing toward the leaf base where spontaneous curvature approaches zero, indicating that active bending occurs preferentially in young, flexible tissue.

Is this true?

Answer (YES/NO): YES